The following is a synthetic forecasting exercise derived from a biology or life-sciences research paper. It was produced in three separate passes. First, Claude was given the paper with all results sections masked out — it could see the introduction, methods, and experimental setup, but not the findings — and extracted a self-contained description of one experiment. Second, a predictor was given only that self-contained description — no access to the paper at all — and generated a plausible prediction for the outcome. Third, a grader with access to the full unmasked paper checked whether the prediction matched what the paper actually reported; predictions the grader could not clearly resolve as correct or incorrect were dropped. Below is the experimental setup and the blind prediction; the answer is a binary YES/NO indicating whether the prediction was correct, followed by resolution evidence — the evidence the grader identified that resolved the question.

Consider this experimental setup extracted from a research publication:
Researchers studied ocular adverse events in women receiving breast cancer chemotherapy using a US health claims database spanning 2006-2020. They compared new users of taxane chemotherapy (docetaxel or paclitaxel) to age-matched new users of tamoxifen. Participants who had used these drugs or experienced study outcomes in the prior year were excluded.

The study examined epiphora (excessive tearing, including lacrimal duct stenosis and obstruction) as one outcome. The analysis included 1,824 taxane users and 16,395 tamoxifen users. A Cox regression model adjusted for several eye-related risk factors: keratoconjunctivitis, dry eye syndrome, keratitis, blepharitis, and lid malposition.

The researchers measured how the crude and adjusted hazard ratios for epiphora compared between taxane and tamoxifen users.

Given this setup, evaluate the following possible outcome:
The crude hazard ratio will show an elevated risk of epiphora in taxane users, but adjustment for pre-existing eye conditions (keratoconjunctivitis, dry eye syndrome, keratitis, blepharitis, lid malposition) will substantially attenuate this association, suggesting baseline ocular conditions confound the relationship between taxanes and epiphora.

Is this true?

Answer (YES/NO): NO